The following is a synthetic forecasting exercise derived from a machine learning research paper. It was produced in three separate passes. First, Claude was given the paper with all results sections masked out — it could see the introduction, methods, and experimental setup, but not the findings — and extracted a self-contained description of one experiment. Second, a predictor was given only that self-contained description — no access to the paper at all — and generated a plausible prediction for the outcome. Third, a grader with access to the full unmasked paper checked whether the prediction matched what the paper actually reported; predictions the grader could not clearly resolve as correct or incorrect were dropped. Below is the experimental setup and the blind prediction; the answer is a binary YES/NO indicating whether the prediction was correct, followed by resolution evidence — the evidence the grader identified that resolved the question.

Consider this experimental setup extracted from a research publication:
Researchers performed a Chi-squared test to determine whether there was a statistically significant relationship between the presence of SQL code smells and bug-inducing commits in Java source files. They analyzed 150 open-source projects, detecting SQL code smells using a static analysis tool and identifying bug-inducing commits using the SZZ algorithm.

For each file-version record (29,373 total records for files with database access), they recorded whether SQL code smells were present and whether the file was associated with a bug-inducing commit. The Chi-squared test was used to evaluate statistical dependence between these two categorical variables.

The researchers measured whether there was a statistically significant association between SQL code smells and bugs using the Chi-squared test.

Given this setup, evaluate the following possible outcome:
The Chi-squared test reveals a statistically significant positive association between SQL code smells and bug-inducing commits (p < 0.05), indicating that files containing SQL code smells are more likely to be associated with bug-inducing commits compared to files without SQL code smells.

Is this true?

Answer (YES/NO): NO